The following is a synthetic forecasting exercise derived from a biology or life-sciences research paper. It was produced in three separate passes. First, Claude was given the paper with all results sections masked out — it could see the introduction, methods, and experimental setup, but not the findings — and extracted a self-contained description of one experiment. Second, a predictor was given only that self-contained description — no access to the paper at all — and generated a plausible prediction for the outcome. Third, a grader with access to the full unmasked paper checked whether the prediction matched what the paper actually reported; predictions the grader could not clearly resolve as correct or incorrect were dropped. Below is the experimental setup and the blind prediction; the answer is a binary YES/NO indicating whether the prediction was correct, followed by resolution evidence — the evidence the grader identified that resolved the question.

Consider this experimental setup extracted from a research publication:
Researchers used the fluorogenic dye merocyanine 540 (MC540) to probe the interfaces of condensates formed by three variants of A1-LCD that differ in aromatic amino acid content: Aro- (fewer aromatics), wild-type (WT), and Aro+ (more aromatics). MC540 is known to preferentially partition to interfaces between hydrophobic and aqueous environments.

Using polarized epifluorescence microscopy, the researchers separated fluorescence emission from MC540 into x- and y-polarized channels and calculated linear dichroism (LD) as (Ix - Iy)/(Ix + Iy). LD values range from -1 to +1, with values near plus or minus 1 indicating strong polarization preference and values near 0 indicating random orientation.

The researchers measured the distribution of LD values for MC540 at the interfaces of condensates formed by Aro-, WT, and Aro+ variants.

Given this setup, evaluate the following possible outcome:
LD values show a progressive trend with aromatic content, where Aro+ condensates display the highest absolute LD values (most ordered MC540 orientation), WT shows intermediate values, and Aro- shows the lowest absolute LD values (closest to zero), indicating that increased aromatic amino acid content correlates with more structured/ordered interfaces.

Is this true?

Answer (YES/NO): YES